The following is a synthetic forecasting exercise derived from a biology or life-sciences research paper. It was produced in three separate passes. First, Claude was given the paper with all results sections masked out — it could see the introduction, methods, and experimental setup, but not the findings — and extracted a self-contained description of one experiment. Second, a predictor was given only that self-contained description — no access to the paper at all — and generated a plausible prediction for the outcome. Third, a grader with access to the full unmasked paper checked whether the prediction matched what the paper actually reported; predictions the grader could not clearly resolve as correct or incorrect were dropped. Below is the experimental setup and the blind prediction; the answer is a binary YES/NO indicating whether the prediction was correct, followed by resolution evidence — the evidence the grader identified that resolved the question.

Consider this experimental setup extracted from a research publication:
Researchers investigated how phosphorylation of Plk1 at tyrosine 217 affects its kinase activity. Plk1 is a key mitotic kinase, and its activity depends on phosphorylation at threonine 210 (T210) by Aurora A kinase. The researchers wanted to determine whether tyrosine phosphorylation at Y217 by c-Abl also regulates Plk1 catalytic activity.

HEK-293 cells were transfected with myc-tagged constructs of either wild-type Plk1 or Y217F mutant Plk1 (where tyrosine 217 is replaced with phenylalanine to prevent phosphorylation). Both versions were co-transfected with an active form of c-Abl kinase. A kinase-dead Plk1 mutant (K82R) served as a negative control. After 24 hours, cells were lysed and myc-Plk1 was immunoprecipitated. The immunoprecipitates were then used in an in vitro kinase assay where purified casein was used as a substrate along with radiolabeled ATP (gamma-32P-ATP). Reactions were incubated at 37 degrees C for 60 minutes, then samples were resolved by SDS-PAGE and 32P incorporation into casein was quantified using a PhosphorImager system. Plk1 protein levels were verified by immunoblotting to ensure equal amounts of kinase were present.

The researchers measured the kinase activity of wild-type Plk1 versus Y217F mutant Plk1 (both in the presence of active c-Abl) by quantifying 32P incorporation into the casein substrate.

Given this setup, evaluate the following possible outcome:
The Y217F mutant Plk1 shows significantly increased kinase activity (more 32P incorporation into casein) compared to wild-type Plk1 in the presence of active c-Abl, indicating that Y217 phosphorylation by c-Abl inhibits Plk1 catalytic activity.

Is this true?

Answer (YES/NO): NO